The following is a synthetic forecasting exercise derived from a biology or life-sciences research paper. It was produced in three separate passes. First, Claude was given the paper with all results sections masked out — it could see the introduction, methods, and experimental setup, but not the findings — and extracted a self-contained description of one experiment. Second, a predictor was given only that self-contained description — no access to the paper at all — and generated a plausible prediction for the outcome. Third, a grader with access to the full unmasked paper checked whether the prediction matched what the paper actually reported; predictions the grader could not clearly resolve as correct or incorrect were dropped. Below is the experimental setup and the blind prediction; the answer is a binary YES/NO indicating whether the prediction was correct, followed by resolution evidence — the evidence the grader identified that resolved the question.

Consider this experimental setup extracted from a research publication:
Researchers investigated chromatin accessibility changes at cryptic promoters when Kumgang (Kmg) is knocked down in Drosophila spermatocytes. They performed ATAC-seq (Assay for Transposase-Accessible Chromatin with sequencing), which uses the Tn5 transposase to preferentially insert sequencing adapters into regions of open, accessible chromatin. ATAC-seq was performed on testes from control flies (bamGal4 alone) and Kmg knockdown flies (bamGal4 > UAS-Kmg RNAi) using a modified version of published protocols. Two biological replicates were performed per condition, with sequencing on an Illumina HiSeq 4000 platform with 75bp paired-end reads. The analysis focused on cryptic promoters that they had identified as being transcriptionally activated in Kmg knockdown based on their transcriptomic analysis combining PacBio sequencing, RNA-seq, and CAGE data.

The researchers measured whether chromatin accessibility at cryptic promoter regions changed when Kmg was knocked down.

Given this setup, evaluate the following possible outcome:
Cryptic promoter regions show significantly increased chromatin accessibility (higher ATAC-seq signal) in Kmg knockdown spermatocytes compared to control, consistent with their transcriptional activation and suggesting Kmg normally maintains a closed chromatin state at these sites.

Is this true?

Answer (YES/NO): YES